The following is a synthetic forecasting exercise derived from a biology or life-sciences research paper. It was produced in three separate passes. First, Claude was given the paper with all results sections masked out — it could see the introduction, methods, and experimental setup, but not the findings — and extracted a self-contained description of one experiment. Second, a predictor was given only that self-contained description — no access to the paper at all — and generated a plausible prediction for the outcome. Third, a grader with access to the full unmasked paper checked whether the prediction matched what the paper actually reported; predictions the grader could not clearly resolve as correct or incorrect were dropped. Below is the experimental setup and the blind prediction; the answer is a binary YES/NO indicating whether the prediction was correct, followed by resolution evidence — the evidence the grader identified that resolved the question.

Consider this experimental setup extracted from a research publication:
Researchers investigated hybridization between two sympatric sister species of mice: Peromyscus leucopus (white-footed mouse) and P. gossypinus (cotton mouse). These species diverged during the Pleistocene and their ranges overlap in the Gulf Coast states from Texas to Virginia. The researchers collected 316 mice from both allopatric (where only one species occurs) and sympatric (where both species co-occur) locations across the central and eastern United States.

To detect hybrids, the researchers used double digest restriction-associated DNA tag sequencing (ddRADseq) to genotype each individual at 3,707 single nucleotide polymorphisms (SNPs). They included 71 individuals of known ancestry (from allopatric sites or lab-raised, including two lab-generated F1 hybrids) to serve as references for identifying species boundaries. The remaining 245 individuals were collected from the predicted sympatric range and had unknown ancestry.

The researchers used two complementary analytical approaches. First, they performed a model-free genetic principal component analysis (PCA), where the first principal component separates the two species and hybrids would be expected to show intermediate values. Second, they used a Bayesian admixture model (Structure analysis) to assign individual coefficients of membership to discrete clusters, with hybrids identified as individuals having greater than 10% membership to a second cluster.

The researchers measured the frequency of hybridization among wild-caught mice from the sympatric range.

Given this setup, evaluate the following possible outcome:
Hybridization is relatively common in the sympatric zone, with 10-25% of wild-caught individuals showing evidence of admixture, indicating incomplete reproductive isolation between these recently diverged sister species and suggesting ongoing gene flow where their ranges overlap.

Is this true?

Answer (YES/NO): NO